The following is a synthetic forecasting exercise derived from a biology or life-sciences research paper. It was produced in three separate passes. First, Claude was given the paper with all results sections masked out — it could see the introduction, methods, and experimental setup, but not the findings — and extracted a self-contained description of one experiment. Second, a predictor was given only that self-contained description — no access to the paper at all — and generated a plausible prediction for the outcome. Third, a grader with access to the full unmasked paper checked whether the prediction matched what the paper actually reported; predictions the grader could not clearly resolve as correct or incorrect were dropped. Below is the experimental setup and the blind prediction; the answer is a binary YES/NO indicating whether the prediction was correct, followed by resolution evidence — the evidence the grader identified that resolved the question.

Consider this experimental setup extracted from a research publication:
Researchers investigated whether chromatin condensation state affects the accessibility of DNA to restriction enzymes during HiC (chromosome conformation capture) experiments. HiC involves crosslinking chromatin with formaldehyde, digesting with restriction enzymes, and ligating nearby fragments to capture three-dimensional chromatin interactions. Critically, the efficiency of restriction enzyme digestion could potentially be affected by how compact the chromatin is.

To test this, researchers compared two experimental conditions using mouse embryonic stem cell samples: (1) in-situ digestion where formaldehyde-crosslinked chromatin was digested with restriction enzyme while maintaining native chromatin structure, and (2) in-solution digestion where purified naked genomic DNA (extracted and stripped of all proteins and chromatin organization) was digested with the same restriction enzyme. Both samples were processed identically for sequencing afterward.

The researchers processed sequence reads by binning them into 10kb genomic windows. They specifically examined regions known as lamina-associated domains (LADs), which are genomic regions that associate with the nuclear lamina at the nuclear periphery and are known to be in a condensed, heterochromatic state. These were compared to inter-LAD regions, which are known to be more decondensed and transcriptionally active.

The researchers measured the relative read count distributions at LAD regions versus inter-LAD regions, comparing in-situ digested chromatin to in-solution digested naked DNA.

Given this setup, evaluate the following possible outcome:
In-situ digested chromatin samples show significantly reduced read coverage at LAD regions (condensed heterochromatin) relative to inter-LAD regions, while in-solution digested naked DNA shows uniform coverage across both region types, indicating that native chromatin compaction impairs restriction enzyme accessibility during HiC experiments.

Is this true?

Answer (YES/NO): YES